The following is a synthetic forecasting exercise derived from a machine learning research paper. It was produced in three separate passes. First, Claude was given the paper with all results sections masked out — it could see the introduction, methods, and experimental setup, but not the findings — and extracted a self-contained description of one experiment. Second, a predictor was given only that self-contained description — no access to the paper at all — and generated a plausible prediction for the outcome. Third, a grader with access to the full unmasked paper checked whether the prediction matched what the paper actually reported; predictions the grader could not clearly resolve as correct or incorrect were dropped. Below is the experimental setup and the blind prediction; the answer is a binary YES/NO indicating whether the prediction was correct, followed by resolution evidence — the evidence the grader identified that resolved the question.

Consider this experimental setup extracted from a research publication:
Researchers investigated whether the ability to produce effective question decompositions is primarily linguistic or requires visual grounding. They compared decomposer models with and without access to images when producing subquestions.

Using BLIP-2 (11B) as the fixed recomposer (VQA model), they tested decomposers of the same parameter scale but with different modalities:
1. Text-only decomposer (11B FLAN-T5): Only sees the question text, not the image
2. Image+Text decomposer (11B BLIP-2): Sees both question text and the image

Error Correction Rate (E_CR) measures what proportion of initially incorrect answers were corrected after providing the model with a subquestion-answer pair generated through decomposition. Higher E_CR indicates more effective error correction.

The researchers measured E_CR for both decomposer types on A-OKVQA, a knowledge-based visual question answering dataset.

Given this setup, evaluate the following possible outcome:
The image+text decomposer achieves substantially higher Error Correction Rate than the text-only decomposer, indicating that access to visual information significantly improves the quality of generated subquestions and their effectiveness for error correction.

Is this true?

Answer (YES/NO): NO